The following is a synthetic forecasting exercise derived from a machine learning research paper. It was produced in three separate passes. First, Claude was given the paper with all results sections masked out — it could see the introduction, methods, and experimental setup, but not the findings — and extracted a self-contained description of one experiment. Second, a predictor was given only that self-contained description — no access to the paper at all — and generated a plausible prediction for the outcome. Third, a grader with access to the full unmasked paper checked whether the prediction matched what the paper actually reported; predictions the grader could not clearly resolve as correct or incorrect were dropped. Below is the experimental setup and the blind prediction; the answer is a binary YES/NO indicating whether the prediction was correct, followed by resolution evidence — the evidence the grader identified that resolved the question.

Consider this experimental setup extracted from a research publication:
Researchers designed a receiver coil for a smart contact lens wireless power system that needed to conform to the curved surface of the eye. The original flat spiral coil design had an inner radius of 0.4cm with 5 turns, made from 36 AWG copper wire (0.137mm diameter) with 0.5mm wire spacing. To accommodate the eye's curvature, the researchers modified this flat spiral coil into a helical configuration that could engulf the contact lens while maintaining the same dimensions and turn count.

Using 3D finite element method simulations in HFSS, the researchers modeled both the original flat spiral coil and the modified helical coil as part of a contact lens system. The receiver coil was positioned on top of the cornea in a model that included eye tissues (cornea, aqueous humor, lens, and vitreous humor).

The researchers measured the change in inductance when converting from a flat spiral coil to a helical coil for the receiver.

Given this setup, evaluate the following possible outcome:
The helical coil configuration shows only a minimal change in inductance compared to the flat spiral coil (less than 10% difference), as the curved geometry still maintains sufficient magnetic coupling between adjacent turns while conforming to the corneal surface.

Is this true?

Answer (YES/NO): YES